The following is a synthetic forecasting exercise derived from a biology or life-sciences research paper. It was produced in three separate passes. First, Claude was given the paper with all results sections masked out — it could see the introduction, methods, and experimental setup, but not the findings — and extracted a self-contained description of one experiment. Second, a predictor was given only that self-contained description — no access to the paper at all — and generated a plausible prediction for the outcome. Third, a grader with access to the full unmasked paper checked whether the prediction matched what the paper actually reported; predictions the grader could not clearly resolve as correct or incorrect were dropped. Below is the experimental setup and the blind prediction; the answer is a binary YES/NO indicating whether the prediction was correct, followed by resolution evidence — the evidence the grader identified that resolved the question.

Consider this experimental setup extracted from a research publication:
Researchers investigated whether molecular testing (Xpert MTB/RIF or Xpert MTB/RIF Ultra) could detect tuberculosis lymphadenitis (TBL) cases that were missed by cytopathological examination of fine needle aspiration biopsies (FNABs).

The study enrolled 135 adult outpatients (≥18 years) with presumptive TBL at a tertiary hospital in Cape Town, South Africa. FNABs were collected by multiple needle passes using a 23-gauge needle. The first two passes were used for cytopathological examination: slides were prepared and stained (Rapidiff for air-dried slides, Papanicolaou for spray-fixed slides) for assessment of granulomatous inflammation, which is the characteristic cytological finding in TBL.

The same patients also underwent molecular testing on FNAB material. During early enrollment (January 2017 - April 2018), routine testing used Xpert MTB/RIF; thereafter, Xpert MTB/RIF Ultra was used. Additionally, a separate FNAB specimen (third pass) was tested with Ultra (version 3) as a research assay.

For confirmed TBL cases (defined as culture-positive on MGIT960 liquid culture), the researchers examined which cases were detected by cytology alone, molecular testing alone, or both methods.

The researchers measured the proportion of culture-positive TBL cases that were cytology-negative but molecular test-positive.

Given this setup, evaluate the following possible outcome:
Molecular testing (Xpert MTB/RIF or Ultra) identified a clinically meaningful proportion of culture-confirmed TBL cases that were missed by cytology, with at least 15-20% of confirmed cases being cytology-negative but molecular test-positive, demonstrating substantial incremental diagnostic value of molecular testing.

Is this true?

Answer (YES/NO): YES